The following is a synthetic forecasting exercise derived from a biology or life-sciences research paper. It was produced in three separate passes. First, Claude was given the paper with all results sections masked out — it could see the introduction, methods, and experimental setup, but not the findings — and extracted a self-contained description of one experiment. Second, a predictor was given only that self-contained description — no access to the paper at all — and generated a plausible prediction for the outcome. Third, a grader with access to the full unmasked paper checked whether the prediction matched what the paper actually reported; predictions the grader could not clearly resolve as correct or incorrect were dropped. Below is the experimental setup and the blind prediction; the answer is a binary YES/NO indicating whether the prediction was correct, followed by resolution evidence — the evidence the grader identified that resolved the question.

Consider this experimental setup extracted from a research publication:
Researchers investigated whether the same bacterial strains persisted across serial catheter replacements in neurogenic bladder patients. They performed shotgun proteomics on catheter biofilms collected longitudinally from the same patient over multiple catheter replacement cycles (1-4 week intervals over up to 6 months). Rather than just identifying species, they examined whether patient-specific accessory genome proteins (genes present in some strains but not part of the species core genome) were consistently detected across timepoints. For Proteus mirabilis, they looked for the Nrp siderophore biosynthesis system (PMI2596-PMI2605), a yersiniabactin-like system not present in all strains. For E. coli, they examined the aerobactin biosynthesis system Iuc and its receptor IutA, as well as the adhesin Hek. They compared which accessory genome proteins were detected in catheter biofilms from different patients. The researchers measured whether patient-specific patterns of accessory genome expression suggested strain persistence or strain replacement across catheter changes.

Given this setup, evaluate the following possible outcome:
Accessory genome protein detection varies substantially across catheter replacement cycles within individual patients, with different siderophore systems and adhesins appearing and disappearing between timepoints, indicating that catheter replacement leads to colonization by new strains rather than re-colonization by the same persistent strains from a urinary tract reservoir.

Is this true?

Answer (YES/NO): NO